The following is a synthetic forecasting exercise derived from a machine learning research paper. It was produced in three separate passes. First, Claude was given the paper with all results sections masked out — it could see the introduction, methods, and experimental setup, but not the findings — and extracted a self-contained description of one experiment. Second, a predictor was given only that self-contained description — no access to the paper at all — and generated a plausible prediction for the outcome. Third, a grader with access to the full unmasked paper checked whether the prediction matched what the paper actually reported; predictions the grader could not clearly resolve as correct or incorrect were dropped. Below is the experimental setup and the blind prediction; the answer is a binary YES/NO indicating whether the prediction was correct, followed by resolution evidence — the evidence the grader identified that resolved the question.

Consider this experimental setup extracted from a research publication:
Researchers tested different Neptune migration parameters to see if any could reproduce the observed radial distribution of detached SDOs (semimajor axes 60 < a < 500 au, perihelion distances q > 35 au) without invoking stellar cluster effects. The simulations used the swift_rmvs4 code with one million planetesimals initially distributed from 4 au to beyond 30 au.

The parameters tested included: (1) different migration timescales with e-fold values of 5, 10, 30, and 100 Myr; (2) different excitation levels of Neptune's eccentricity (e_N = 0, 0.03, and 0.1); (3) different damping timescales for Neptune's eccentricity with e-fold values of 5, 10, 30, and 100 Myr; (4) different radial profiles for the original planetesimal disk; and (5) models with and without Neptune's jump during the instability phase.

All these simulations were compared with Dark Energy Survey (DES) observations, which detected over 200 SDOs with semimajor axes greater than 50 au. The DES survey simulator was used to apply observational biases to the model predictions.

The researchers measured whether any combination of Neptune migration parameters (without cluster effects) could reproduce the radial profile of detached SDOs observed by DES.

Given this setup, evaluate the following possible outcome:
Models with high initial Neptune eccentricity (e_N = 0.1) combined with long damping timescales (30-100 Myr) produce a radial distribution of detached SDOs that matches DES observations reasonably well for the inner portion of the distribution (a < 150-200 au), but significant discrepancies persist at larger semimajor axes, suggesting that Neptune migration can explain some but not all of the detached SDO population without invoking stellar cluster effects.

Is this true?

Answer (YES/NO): NO